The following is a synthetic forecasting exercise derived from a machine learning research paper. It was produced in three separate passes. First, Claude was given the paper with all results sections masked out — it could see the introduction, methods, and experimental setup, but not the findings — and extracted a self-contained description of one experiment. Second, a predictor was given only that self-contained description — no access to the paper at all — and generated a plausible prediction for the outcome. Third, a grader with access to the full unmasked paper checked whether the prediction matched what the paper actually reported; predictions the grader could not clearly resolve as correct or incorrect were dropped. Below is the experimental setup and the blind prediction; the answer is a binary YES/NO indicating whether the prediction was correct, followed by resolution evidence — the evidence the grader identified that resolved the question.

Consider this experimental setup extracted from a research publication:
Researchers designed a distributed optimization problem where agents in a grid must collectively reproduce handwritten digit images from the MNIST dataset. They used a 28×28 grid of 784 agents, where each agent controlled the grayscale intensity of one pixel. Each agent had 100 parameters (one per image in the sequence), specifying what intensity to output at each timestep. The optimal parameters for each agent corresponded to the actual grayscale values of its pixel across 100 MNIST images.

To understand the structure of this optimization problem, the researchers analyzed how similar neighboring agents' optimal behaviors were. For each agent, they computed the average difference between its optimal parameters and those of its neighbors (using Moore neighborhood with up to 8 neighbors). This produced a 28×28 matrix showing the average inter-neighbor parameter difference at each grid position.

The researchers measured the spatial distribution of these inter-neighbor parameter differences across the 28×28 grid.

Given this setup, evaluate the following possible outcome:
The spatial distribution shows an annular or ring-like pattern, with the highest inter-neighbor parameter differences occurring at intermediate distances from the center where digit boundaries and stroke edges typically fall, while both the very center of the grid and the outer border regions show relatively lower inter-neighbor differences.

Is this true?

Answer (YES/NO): NO